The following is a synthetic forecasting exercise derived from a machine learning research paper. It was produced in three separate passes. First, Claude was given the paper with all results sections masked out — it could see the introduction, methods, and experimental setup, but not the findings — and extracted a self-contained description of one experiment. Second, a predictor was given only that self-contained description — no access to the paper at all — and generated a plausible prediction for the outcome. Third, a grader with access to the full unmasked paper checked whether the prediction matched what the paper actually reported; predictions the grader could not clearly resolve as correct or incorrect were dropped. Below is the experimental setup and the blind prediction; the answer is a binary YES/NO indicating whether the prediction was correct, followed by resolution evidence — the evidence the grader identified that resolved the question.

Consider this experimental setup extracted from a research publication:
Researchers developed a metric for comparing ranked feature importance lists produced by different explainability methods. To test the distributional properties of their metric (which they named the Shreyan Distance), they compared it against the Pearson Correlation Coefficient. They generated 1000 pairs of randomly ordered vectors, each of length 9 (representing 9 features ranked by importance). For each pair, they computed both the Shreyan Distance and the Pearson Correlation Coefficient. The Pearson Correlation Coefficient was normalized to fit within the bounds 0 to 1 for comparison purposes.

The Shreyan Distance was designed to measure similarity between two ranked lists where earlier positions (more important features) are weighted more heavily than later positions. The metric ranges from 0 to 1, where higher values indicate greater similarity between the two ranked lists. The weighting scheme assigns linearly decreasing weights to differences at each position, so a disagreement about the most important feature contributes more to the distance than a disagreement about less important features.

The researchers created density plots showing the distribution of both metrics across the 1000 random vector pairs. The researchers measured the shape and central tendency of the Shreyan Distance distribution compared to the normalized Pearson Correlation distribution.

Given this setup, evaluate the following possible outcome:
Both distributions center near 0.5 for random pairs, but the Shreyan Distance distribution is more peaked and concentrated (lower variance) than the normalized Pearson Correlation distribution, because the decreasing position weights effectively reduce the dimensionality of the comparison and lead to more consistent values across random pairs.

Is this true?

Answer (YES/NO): NO